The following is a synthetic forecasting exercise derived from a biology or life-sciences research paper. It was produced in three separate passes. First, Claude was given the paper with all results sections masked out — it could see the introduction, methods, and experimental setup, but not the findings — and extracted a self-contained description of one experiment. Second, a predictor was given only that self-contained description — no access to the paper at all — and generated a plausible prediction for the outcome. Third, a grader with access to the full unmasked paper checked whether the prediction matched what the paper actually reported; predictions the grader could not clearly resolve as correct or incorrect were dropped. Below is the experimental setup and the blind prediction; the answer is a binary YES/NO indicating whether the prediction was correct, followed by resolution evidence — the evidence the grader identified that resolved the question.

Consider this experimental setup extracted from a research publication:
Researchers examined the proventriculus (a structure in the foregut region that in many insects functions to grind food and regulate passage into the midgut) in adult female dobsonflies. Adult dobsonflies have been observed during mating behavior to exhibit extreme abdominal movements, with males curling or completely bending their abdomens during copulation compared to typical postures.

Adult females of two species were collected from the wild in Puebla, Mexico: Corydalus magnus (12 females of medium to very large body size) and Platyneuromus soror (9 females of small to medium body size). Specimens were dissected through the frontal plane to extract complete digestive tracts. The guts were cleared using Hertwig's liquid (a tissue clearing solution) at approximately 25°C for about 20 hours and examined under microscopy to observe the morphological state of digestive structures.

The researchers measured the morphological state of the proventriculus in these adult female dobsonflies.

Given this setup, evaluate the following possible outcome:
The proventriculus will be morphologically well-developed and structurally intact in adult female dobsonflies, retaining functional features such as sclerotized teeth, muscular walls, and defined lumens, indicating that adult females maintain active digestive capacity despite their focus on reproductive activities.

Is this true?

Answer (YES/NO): NO